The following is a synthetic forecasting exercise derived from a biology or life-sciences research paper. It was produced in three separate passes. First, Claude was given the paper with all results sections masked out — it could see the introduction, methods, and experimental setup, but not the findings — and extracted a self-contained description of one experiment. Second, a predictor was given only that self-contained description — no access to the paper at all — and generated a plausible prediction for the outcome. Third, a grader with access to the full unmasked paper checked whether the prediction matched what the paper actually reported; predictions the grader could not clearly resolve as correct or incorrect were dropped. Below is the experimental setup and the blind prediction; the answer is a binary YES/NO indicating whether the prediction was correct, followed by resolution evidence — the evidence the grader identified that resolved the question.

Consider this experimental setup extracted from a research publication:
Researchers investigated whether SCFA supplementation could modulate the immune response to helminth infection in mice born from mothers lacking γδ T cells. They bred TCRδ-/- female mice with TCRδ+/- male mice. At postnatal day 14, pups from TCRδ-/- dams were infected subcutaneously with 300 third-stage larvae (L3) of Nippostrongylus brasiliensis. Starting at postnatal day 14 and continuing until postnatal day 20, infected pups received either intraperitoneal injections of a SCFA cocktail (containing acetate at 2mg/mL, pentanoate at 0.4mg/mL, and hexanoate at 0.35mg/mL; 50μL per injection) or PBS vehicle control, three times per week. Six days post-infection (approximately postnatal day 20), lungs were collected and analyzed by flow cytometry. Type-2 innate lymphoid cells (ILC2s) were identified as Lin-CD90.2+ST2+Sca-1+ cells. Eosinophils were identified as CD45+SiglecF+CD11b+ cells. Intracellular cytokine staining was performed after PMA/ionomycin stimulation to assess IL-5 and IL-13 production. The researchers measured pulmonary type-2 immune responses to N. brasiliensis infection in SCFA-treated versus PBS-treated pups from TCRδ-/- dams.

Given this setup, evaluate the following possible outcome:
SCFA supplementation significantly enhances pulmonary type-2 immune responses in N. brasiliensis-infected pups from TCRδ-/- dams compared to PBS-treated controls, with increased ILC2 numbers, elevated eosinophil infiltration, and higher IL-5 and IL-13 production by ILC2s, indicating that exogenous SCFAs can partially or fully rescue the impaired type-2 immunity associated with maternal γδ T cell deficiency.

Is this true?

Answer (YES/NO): NO